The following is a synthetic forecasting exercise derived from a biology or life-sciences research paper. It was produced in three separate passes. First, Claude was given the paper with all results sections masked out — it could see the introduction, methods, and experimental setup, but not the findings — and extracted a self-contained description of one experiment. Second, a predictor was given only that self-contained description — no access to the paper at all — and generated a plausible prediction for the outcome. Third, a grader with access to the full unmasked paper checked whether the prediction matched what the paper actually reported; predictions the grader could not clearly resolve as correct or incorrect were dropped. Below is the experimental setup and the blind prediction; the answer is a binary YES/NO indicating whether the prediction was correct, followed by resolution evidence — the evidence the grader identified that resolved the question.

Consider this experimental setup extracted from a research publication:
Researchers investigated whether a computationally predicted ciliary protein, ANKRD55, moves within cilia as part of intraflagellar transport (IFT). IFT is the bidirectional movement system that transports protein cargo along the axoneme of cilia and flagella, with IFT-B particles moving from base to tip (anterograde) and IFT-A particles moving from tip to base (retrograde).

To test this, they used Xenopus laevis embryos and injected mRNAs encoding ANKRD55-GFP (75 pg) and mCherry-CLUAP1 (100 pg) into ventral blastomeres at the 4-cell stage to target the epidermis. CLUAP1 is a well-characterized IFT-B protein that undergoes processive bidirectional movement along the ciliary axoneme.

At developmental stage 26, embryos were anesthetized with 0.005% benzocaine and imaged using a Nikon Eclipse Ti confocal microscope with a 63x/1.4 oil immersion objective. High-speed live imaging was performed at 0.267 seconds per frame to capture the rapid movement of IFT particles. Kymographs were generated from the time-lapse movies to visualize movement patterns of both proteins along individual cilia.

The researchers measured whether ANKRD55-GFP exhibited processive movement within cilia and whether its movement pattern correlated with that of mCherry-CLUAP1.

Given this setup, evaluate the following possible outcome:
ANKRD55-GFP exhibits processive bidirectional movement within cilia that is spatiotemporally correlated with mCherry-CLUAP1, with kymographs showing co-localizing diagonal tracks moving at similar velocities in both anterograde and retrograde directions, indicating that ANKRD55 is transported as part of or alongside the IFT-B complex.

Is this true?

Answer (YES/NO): YES